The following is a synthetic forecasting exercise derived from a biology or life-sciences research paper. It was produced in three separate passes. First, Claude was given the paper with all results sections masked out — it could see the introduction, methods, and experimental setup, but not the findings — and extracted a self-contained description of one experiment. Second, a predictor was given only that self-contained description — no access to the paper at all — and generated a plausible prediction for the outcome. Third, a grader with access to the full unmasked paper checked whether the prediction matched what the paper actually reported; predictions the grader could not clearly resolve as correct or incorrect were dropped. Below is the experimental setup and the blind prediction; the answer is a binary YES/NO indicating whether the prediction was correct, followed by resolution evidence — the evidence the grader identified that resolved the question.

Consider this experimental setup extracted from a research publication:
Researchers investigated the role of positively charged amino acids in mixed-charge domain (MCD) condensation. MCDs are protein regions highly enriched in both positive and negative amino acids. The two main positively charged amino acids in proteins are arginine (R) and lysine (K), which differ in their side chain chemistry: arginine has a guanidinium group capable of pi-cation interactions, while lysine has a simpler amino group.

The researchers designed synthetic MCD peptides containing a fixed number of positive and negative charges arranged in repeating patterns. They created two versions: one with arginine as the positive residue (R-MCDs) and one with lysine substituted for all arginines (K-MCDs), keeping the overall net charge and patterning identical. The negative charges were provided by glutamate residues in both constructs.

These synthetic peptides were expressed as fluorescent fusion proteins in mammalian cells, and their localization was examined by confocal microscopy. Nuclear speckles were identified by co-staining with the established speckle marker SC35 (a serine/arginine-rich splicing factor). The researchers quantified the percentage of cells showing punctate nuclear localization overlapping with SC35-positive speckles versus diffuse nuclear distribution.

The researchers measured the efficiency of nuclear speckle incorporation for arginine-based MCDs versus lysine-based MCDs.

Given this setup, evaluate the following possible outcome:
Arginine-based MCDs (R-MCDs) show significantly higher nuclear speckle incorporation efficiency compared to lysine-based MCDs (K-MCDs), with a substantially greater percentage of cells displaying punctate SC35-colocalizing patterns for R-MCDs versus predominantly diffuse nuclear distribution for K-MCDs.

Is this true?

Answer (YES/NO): NO